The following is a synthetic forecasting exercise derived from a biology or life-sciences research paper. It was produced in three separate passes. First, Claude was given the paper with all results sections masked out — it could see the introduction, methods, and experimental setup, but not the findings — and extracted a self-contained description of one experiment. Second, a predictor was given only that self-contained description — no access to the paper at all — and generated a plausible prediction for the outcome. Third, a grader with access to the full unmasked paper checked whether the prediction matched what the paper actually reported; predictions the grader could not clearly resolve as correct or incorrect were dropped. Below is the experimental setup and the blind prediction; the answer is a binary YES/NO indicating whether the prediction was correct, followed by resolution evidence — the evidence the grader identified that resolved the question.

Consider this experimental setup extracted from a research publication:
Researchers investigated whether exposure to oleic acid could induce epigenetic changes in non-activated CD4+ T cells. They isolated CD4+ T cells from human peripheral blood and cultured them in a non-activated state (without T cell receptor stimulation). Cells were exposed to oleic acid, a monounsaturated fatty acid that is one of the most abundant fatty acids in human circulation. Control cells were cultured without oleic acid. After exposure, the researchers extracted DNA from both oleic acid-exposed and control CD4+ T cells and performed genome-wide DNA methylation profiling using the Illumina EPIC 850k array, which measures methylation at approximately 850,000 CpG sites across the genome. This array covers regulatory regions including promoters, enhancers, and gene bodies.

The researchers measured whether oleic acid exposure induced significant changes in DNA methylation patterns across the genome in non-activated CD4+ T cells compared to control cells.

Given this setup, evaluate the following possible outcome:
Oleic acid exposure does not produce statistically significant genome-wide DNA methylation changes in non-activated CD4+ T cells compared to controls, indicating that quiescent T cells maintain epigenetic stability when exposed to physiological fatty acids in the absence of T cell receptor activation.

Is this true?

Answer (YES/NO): YES